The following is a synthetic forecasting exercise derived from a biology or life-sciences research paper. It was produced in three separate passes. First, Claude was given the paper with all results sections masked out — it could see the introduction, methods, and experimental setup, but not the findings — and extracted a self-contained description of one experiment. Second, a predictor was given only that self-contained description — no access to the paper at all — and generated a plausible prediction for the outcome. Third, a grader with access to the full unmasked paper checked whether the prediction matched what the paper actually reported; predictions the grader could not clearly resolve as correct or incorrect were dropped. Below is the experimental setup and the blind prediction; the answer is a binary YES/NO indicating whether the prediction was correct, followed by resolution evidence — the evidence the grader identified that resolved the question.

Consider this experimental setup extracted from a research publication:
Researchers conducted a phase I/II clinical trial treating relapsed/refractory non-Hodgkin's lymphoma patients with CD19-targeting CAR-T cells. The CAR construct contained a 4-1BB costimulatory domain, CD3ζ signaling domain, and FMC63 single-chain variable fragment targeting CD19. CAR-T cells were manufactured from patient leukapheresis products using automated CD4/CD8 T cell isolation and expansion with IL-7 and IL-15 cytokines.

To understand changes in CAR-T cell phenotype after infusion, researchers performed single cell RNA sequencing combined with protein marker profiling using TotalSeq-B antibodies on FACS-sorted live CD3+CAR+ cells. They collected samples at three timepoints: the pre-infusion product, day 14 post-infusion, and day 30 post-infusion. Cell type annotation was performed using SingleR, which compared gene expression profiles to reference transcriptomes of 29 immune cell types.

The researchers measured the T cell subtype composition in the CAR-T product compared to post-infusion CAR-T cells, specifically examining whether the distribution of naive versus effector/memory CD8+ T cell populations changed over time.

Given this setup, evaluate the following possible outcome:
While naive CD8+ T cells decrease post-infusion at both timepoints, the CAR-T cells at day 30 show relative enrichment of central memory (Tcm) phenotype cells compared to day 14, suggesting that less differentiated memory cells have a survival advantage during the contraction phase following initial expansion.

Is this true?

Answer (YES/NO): NO